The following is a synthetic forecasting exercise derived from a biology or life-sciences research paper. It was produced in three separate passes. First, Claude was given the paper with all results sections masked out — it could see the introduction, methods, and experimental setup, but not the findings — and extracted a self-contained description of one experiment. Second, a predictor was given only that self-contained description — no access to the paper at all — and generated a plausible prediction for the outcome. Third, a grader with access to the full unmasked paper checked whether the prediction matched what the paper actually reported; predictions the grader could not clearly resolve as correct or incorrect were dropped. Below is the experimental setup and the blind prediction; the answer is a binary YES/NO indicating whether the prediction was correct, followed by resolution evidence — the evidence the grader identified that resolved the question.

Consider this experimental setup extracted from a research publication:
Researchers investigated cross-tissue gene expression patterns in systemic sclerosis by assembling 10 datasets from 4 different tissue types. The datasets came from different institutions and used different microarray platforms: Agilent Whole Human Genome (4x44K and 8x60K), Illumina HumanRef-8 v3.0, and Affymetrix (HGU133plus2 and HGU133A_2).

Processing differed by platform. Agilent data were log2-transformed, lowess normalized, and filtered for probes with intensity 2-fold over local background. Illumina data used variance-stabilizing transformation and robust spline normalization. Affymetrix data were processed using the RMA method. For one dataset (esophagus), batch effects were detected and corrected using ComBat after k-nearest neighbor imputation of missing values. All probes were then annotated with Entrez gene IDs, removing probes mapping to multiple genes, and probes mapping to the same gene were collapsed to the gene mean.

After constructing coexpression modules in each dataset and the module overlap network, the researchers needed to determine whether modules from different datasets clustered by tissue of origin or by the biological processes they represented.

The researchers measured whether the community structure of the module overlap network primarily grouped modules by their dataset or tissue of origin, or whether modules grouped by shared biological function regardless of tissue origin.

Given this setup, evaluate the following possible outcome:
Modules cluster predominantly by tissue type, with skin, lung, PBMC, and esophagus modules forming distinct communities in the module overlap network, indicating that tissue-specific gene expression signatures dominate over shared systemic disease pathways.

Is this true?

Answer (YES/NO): NO